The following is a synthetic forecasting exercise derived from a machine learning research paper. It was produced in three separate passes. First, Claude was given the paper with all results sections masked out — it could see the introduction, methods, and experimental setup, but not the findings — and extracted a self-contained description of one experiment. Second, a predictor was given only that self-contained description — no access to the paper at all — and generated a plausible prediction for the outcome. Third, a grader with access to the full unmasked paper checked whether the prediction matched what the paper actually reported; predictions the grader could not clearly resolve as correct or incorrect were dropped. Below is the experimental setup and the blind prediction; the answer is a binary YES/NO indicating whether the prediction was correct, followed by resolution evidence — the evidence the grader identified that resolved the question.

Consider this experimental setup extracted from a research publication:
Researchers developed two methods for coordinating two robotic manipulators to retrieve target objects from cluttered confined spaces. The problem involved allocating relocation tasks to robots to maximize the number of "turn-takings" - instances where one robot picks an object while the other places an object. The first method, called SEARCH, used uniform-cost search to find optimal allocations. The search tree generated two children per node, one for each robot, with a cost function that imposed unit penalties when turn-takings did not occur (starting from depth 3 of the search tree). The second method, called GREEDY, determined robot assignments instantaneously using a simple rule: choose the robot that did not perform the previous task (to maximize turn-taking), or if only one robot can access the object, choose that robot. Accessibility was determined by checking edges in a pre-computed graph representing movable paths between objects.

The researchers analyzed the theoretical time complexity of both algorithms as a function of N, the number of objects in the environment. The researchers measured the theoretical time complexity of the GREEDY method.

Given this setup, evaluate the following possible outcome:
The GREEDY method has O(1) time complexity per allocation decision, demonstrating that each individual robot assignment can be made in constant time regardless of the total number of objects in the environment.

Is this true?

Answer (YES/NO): NO